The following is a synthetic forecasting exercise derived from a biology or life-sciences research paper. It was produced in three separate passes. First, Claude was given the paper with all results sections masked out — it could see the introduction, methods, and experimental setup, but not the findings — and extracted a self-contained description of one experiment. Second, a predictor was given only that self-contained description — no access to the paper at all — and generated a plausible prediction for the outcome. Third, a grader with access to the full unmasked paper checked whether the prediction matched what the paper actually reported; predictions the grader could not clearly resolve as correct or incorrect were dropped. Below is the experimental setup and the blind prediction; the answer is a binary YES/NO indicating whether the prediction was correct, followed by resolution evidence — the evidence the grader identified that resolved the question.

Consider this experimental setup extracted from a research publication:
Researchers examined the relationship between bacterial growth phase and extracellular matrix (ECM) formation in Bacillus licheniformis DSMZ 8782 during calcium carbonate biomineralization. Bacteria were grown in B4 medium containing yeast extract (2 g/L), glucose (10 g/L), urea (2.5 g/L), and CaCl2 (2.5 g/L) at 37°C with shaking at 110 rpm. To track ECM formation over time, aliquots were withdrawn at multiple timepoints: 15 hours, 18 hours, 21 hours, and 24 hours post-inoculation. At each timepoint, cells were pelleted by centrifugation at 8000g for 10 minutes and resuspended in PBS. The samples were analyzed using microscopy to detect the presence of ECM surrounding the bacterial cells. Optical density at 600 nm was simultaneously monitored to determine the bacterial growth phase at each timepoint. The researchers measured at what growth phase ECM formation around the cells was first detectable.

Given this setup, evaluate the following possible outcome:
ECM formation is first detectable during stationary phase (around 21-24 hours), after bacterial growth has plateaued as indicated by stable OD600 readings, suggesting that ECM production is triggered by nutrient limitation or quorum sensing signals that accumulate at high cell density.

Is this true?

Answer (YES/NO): NO